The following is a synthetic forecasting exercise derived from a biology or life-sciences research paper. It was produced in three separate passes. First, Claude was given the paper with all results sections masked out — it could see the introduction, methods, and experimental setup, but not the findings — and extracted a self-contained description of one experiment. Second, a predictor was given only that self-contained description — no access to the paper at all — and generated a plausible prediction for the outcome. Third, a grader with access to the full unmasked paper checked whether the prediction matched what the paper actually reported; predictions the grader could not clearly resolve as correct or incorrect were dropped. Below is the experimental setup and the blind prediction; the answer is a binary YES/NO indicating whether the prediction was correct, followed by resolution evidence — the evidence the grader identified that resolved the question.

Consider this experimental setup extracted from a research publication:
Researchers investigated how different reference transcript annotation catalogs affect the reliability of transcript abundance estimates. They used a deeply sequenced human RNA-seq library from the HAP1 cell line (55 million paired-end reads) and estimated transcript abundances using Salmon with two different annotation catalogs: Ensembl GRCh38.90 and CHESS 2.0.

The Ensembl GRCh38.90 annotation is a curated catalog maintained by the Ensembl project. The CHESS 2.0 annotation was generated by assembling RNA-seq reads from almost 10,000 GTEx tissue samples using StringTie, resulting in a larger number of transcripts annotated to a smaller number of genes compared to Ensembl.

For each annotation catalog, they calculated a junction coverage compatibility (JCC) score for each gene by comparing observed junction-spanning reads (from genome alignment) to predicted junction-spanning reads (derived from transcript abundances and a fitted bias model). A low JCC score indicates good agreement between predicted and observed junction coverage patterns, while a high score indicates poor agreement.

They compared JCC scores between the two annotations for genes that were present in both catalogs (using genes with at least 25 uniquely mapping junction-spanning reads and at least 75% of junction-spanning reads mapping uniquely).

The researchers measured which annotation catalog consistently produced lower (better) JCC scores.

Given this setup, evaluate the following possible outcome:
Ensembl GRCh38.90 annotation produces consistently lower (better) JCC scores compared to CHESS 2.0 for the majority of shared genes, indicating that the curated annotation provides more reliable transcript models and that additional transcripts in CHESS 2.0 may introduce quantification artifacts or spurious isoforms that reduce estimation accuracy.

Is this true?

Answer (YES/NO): NO